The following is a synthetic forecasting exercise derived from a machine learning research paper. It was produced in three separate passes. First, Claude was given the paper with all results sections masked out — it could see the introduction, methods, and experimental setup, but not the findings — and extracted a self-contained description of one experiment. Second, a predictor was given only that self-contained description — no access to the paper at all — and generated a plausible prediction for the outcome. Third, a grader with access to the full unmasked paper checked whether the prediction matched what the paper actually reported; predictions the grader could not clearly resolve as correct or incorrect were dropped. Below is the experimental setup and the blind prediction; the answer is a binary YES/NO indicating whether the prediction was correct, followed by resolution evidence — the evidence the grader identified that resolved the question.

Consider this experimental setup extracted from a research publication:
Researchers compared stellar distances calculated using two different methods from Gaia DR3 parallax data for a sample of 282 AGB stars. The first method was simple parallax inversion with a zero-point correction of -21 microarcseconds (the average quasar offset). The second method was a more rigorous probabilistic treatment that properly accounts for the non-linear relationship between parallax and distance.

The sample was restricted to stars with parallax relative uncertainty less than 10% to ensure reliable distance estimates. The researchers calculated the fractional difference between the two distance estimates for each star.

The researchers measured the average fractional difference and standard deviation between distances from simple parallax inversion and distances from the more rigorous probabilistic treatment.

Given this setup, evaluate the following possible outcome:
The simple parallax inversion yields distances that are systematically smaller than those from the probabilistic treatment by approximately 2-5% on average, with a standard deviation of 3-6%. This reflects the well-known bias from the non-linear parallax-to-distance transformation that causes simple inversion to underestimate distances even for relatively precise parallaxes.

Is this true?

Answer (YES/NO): NO